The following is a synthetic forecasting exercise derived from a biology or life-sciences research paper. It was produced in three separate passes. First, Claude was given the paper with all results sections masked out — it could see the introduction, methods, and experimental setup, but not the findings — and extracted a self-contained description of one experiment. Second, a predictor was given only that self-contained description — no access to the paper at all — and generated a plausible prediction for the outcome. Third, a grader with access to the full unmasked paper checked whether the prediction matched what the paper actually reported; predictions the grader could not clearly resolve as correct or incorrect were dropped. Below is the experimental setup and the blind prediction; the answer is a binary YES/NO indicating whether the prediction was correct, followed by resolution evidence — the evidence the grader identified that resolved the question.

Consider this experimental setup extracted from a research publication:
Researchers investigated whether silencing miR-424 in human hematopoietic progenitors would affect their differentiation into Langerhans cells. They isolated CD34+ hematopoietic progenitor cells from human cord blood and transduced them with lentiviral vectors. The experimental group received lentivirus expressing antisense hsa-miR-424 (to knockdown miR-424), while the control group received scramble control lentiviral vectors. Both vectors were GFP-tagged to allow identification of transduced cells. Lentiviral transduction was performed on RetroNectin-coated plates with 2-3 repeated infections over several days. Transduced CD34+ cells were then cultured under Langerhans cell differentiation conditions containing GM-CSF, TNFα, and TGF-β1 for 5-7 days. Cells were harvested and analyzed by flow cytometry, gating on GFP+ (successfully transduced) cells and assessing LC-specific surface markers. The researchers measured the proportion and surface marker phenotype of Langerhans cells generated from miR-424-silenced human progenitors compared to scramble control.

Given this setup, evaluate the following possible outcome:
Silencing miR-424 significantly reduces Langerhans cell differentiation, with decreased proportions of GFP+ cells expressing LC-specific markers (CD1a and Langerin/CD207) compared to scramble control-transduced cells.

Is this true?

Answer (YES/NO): NO